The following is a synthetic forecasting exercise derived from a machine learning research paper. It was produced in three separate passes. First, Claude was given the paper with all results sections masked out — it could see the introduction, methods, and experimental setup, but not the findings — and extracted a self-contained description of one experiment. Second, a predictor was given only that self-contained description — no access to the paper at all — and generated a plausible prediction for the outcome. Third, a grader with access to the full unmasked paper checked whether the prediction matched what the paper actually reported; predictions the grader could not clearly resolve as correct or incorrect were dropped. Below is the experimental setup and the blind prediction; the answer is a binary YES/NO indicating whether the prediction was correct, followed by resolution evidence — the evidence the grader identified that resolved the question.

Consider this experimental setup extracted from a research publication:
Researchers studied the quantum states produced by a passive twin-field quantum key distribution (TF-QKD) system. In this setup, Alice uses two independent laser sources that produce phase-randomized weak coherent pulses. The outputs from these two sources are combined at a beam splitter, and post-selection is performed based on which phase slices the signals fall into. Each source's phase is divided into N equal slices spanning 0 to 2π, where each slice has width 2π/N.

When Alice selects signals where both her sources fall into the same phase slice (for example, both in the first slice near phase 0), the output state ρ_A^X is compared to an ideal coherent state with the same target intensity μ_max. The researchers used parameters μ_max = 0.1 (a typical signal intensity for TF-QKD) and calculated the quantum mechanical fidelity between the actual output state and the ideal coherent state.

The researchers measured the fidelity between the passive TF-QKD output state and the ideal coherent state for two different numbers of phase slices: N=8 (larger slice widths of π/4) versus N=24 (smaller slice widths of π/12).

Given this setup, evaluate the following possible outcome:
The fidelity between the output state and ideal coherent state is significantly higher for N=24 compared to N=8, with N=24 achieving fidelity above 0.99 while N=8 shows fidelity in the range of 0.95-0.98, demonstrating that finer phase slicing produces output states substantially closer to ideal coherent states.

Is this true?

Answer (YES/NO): NO